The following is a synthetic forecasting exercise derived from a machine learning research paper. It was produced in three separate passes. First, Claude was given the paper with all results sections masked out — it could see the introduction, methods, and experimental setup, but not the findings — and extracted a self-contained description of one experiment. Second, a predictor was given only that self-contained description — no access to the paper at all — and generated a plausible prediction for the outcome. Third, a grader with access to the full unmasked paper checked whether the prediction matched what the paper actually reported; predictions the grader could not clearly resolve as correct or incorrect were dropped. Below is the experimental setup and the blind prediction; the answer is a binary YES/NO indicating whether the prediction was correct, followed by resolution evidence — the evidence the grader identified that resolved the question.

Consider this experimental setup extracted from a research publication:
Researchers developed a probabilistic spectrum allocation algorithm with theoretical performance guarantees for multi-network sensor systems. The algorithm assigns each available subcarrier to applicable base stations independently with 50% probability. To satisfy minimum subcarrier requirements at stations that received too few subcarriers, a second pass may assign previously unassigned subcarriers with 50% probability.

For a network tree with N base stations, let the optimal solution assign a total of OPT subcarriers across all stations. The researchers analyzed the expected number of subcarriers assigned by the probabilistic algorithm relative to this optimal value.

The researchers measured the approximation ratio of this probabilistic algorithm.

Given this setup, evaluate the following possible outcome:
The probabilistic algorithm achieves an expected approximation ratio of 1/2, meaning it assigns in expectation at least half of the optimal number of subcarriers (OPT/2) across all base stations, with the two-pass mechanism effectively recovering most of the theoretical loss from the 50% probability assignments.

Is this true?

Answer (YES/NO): YES